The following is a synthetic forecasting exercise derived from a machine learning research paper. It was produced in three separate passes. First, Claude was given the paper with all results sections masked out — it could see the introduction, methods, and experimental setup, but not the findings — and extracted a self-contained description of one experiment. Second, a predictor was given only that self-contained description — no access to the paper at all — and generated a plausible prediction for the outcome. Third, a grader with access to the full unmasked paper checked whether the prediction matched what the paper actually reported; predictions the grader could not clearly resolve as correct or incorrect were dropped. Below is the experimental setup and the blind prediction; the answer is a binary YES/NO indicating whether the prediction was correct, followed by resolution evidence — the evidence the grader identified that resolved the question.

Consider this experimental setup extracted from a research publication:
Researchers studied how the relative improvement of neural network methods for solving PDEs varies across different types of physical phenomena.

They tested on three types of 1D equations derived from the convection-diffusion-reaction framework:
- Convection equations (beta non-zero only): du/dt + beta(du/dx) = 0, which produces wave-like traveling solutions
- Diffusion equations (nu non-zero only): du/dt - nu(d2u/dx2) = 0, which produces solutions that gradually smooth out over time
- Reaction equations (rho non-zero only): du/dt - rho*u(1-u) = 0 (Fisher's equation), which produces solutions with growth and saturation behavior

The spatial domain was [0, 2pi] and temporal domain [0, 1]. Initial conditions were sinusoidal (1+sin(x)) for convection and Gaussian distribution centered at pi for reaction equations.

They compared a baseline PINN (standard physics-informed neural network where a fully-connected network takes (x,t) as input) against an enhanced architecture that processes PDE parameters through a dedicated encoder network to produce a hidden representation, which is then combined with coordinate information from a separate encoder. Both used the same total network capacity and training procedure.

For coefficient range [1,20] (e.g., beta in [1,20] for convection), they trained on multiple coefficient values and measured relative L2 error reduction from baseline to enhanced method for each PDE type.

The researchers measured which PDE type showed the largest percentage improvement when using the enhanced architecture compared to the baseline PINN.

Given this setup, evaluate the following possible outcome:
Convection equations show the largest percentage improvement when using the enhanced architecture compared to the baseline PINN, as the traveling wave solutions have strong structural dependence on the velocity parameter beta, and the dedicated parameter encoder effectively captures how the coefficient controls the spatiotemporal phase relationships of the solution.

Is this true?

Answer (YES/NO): NO